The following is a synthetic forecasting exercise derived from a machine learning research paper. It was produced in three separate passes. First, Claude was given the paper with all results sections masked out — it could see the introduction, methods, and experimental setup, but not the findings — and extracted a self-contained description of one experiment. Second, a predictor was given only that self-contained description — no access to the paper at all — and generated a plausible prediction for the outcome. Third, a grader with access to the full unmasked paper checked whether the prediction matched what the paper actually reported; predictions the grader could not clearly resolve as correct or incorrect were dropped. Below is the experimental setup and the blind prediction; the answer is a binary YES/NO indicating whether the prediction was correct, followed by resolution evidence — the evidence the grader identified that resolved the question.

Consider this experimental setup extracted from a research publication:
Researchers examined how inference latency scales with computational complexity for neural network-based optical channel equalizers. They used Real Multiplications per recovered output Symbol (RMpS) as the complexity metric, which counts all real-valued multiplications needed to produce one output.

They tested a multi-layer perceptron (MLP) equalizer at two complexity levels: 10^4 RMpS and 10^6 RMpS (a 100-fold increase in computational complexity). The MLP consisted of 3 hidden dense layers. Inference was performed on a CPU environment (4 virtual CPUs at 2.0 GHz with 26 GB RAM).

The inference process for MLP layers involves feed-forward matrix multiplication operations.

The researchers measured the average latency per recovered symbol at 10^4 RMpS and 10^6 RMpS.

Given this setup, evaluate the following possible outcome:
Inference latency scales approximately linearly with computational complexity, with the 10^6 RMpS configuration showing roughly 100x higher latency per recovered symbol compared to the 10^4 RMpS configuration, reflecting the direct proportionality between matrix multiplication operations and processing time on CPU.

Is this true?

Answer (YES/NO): NO